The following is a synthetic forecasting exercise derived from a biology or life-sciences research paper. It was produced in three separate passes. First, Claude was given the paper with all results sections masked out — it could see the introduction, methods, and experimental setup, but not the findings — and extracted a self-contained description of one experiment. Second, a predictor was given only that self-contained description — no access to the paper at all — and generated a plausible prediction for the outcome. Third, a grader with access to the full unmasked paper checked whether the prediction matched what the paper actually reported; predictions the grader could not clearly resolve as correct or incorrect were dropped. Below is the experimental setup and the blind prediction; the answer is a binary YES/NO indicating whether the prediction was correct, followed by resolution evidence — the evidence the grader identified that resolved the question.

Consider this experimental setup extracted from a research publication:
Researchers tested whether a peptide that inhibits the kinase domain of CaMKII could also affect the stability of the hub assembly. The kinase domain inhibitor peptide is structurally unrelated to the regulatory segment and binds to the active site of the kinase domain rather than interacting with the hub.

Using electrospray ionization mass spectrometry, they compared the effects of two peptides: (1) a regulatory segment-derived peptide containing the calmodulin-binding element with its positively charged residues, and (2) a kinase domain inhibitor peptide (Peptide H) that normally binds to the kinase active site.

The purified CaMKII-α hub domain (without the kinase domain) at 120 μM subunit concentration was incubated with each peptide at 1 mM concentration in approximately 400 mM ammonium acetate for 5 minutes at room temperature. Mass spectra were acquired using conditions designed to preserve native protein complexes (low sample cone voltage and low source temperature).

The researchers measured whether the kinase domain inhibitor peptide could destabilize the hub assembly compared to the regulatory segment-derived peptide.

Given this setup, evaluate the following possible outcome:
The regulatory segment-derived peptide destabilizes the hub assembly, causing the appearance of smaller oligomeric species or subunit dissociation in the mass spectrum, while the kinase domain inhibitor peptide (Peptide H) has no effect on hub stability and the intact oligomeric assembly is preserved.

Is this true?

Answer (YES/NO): YES